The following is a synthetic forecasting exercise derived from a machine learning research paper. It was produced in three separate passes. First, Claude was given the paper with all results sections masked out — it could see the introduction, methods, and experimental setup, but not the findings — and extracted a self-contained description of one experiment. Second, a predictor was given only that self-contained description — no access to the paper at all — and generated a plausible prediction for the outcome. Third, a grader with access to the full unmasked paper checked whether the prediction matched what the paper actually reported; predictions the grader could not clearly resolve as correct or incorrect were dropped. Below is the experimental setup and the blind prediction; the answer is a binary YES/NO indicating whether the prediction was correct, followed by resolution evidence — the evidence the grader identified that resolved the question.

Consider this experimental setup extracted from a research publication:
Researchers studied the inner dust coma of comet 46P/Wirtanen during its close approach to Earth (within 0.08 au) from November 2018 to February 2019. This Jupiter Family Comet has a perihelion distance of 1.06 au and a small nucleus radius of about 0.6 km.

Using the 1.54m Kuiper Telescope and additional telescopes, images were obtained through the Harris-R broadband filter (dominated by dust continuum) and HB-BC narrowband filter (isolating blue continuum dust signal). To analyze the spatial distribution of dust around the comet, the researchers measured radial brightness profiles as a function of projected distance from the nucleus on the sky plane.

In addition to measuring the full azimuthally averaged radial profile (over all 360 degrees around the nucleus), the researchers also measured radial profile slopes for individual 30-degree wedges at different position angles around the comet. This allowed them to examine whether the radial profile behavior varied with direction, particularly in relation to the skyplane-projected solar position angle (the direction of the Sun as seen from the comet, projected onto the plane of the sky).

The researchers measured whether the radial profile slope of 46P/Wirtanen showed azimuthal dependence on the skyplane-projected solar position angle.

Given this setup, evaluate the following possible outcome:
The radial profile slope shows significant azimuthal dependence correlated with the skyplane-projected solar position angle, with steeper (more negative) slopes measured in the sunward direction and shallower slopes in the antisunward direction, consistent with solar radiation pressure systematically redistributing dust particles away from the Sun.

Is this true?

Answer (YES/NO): NO